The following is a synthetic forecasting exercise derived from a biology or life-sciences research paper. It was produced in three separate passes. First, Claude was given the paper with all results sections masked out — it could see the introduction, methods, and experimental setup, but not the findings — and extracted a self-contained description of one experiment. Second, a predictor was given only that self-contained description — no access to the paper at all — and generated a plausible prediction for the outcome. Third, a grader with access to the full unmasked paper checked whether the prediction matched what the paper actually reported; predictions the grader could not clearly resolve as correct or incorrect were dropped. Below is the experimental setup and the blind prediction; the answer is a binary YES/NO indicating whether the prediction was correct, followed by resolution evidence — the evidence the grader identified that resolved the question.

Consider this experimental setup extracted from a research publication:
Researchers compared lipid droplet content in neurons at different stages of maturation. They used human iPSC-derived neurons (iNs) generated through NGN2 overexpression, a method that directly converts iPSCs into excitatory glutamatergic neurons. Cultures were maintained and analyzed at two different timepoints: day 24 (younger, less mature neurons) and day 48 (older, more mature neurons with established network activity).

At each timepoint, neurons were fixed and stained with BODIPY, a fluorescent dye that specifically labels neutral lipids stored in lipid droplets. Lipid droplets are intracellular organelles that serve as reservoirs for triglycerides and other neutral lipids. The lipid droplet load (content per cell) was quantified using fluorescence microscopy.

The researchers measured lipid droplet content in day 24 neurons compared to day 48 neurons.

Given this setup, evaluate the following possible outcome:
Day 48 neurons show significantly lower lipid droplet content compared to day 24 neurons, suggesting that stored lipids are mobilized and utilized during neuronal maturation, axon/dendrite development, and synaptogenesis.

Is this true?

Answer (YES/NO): NO